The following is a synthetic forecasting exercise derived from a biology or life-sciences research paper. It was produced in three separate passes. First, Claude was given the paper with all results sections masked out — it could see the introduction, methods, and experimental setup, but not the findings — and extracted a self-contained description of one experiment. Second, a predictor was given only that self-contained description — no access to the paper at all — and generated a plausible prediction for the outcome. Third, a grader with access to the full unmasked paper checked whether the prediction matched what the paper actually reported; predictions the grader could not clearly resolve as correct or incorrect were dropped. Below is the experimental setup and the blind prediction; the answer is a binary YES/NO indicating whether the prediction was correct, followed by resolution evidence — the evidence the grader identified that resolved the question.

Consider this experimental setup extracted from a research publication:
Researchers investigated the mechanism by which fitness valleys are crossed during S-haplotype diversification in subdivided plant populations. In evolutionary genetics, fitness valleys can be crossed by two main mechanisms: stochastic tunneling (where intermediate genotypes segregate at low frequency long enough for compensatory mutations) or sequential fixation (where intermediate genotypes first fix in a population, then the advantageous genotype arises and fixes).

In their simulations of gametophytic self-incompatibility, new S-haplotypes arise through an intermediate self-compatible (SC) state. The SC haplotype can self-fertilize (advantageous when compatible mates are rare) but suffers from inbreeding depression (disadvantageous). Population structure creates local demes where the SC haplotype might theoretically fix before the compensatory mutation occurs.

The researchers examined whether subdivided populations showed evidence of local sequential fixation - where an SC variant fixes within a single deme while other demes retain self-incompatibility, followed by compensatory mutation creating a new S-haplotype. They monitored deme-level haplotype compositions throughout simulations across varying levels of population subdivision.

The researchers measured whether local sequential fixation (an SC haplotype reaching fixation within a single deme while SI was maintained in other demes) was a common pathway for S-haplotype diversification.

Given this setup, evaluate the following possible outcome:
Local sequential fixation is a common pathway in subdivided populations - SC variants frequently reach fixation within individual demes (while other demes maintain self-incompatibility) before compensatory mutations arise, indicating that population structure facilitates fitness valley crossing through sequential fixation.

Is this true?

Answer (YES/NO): NO